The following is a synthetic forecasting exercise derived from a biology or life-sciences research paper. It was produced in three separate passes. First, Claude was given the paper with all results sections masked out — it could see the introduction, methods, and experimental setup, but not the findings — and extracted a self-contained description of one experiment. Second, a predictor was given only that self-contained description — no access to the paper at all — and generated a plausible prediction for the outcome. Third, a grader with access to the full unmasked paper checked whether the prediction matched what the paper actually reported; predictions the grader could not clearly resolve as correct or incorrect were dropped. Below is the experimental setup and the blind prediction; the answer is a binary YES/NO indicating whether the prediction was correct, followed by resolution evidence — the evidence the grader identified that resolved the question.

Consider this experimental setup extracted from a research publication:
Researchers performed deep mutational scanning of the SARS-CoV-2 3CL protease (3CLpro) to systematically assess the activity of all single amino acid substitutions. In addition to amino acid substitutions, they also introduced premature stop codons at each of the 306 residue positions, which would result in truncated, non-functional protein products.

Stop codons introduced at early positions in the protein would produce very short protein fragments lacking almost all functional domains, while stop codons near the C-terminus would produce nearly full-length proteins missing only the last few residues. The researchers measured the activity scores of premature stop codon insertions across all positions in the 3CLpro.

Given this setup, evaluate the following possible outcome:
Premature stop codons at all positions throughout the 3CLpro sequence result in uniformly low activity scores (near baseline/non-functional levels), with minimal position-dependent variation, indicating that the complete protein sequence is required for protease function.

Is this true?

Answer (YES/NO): NO